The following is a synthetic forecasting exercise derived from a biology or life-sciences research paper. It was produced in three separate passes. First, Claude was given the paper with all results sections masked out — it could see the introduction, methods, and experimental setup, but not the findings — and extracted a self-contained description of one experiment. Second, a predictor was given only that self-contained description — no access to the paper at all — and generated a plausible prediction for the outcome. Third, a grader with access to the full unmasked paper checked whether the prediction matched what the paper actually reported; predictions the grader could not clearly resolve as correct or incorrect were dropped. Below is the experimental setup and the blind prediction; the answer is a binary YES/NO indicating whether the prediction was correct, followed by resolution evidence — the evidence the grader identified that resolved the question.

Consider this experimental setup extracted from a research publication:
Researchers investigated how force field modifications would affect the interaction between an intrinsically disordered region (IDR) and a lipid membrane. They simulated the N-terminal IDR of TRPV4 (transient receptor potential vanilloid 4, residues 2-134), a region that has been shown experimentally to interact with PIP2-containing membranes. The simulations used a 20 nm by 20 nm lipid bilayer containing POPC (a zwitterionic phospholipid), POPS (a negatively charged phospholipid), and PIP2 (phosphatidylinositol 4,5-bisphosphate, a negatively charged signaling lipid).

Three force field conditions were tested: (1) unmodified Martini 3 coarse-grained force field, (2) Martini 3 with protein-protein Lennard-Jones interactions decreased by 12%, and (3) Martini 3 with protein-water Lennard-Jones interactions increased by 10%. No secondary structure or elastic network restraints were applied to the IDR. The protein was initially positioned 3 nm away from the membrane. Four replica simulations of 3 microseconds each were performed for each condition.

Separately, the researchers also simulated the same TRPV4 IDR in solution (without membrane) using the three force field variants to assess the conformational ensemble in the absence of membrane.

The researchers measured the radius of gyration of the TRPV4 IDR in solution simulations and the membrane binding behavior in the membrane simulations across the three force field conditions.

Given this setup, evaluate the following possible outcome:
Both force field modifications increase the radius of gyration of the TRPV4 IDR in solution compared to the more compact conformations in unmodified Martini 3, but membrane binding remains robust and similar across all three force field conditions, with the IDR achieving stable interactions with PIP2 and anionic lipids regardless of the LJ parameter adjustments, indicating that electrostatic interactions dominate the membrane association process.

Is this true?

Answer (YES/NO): NO